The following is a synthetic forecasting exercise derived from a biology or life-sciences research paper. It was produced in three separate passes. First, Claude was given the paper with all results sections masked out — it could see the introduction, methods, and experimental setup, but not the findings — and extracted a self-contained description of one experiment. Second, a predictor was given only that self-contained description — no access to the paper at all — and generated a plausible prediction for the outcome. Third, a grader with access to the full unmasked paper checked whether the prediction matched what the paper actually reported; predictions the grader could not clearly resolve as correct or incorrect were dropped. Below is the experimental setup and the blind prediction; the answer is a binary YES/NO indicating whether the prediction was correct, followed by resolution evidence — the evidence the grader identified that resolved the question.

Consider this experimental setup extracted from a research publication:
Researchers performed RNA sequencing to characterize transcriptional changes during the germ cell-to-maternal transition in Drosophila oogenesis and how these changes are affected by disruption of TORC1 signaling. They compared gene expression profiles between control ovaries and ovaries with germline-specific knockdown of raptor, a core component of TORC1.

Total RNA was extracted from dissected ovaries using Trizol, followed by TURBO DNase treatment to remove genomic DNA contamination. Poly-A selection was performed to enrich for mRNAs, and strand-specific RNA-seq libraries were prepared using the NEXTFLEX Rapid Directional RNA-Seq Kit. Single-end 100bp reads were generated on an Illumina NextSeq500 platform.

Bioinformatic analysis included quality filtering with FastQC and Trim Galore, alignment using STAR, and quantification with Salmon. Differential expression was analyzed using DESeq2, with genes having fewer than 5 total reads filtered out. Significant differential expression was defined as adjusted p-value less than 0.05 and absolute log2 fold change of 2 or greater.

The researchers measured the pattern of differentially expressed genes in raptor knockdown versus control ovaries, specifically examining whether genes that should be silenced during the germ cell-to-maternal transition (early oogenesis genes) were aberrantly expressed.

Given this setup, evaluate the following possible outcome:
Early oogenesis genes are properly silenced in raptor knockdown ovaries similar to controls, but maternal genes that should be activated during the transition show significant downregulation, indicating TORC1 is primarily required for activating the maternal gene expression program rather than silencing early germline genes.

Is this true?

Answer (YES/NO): NO